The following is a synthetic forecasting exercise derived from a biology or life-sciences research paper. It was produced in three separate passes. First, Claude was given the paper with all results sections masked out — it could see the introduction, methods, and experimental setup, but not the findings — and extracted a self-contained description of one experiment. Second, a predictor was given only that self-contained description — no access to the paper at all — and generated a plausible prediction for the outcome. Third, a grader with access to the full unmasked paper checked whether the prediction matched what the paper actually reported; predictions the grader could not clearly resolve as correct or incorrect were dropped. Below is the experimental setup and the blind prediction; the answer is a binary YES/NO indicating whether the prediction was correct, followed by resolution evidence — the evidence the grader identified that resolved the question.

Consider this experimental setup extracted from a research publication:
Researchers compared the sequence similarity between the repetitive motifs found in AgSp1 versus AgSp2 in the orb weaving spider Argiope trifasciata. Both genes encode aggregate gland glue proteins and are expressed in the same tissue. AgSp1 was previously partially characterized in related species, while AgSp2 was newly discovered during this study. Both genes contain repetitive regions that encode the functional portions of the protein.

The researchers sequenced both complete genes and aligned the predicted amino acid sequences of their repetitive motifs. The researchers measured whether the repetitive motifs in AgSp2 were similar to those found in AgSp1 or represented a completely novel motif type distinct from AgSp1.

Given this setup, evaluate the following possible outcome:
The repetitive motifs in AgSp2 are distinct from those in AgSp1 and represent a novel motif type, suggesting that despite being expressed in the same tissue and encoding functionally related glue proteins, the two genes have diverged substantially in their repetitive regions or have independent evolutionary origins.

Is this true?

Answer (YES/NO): NO